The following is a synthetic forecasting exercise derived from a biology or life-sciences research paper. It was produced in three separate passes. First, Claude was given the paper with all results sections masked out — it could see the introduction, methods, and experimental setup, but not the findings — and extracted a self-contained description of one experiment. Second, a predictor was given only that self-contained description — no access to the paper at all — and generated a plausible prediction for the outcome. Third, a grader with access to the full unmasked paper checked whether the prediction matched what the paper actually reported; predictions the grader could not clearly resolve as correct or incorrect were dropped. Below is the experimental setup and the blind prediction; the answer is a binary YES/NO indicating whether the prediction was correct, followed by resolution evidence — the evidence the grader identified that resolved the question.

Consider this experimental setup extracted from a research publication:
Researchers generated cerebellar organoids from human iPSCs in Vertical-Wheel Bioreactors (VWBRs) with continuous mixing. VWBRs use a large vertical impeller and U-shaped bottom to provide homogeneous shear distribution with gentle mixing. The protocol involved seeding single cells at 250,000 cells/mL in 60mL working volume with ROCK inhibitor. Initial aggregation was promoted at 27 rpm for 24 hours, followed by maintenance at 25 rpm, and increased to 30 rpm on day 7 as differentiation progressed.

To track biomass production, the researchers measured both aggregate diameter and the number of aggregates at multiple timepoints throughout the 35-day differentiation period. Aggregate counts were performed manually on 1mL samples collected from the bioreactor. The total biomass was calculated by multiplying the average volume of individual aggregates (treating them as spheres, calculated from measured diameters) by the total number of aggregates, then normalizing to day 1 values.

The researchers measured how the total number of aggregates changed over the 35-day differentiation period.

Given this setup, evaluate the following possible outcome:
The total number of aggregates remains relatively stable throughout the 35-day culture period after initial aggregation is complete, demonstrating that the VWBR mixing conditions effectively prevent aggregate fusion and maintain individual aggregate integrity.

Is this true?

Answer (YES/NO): NO